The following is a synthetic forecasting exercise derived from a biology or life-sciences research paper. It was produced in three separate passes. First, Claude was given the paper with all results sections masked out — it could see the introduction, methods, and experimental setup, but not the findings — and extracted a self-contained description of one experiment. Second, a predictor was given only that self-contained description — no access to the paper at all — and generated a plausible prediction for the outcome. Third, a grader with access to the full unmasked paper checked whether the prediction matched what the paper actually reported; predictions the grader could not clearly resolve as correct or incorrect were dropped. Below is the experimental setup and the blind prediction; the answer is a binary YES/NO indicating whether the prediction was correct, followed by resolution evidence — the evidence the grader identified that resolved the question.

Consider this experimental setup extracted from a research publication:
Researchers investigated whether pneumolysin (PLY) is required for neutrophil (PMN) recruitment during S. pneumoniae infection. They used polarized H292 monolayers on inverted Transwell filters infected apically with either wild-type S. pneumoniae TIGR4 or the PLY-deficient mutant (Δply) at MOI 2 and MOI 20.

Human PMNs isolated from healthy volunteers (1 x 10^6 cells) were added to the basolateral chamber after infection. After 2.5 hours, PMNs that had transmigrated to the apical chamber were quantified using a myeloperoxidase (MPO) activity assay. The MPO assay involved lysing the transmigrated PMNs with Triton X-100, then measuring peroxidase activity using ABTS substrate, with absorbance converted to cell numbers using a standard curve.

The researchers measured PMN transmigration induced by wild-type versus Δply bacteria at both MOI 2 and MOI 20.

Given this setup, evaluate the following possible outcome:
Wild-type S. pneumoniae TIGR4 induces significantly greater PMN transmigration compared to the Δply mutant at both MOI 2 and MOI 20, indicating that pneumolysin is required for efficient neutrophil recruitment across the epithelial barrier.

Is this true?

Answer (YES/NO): NO